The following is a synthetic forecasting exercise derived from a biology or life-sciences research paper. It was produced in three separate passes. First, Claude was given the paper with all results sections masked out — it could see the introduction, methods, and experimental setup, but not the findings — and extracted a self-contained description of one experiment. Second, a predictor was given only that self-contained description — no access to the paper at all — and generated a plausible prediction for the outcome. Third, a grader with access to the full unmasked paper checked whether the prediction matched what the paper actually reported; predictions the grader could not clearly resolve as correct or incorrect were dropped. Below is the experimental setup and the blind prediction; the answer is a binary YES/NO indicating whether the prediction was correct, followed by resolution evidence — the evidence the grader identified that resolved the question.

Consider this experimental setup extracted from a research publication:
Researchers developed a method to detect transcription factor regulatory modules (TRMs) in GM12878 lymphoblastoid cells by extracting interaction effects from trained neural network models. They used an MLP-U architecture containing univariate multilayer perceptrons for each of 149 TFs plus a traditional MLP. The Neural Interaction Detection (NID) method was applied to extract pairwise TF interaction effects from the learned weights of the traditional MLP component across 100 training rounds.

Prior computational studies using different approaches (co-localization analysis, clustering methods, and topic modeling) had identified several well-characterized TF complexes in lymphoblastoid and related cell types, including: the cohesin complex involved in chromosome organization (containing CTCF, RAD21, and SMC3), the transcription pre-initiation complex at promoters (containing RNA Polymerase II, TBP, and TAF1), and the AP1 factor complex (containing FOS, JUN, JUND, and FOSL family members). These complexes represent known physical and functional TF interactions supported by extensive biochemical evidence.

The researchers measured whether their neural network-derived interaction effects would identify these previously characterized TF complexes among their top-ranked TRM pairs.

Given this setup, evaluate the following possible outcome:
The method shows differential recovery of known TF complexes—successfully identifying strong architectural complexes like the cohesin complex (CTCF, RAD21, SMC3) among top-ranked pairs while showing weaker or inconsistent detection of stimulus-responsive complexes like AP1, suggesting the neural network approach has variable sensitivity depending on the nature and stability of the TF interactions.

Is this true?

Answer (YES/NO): NO